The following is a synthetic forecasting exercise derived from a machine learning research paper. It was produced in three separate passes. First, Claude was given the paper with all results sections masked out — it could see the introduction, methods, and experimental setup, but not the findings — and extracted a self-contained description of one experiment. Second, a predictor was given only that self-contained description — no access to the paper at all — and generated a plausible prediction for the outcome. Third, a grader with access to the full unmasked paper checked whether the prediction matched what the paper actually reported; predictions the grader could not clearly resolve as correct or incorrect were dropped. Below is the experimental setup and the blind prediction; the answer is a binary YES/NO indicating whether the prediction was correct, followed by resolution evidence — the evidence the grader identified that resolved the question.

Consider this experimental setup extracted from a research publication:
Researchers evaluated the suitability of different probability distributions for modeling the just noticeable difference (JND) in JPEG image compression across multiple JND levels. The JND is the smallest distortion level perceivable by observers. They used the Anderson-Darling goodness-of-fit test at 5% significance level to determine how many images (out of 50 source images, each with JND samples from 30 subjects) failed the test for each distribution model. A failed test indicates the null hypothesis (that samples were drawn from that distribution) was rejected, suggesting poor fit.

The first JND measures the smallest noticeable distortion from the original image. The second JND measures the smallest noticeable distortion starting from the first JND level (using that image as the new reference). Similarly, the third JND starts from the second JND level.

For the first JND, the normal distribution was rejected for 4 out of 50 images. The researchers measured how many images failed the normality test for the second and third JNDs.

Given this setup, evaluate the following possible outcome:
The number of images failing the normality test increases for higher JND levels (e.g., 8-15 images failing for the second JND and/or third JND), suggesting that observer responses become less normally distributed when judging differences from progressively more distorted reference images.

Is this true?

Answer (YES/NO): NO